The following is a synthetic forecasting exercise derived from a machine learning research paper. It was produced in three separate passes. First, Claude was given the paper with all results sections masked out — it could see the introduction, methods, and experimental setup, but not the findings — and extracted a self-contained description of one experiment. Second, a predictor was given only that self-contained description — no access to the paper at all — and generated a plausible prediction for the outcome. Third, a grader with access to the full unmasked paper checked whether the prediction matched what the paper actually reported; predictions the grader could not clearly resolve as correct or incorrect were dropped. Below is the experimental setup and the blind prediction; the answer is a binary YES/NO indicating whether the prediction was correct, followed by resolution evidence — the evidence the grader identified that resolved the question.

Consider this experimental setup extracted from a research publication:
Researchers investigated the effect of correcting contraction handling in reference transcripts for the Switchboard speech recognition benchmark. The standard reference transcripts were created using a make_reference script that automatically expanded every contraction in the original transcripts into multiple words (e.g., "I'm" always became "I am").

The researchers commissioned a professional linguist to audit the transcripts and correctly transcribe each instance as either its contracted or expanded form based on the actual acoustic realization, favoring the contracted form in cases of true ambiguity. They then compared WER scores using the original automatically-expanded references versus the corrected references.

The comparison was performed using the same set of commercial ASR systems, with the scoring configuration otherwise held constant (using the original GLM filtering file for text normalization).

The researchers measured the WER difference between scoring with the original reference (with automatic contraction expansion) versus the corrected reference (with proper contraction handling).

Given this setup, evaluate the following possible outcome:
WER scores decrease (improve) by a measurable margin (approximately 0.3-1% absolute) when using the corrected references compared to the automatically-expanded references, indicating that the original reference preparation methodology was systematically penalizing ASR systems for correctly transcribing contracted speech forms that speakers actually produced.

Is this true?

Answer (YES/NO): NO